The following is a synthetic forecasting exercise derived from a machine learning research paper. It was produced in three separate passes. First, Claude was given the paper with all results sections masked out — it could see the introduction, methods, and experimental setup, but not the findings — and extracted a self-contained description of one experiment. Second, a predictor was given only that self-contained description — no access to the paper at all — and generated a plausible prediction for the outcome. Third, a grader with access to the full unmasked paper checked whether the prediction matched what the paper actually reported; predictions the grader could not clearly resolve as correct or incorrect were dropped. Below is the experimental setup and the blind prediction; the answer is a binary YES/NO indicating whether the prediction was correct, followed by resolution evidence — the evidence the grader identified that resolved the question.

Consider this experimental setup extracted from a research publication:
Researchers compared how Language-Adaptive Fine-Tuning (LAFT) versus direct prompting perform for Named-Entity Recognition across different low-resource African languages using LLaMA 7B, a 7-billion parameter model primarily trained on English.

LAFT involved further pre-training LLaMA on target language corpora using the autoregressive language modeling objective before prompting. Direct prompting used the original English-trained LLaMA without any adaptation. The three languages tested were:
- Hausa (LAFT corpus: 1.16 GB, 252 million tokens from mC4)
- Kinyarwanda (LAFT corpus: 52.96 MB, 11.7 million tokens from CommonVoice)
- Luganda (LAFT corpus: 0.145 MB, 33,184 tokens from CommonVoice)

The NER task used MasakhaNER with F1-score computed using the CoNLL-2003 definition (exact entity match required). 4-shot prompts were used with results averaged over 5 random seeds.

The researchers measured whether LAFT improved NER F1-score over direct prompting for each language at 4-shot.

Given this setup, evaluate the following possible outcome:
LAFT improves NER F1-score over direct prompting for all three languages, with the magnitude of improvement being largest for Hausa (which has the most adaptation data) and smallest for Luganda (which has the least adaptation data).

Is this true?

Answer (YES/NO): NO